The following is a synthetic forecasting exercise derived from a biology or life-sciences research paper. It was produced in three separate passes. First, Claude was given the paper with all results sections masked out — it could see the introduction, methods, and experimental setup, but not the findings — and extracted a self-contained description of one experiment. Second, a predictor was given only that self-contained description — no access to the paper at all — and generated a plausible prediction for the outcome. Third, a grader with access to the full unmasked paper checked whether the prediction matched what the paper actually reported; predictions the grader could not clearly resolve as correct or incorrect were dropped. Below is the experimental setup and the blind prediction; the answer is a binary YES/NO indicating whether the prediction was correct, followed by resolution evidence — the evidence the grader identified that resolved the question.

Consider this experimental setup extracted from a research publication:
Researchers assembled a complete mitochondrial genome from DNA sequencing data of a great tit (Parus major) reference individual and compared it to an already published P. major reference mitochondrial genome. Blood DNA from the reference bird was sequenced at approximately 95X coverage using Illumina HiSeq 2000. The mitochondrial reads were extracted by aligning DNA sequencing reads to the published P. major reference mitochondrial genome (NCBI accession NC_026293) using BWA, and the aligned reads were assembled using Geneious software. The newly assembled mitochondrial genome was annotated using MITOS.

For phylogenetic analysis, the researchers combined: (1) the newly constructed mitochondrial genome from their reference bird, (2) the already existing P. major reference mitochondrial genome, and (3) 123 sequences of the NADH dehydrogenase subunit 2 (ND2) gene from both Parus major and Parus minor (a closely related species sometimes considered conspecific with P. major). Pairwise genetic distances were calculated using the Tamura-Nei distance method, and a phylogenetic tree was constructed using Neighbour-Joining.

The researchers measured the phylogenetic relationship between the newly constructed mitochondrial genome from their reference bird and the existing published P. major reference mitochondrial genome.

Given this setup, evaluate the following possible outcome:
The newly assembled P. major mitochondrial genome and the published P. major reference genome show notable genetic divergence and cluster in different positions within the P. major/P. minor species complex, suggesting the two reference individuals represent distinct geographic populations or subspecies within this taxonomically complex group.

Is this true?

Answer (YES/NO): NO